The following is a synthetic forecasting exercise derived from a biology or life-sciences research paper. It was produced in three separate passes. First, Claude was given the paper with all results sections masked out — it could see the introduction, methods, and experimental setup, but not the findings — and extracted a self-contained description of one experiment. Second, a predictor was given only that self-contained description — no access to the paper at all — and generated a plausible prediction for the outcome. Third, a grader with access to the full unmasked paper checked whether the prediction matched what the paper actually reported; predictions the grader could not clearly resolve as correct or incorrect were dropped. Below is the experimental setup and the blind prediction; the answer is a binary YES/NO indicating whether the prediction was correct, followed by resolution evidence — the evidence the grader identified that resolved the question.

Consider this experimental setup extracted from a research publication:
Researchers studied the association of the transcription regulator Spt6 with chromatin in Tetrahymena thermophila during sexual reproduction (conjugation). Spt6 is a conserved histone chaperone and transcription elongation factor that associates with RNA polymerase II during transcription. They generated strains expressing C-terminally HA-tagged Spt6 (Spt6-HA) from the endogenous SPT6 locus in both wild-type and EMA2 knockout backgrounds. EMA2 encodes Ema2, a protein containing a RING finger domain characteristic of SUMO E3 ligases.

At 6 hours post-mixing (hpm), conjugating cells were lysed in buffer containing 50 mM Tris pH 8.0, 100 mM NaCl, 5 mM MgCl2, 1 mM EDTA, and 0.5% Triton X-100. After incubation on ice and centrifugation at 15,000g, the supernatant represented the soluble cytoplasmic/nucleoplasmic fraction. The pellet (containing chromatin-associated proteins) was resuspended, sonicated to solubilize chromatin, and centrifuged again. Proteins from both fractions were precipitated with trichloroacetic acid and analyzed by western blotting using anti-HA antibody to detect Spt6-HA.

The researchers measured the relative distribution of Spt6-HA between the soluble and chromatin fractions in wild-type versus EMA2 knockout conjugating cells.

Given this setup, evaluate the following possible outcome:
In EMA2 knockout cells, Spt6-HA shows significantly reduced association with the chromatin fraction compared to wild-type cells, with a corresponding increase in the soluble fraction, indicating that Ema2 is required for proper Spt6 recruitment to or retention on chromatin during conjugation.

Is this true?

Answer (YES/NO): YES